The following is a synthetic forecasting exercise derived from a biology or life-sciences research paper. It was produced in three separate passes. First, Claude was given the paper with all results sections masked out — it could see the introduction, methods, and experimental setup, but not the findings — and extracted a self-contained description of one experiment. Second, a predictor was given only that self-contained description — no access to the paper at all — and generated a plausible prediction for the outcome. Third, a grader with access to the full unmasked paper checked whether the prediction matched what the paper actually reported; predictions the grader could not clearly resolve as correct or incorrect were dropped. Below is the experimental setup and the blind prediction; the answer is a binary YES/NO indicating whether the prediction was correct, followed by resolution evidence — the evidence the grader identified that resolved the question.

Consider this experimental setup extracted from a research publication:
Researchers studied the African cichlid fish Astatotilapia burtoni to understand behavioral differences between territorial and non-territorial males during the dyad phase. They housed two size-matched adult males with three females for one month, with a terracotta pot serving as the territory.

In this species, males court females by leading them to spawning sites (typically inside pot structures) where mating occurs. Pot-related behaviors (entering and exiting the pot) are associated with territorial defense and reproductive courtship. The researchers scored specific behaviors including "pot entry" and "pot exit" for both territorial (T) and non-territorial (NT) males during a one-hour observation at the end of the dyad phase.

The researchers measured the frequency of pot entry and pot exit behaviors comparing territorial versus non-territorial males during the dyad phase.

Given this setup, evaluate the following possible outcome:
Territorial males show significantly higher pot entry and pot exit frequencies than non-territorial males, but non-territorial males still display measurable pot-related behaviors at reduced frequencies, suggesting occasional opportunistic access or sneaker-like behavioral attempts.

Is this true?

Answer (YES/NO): NO